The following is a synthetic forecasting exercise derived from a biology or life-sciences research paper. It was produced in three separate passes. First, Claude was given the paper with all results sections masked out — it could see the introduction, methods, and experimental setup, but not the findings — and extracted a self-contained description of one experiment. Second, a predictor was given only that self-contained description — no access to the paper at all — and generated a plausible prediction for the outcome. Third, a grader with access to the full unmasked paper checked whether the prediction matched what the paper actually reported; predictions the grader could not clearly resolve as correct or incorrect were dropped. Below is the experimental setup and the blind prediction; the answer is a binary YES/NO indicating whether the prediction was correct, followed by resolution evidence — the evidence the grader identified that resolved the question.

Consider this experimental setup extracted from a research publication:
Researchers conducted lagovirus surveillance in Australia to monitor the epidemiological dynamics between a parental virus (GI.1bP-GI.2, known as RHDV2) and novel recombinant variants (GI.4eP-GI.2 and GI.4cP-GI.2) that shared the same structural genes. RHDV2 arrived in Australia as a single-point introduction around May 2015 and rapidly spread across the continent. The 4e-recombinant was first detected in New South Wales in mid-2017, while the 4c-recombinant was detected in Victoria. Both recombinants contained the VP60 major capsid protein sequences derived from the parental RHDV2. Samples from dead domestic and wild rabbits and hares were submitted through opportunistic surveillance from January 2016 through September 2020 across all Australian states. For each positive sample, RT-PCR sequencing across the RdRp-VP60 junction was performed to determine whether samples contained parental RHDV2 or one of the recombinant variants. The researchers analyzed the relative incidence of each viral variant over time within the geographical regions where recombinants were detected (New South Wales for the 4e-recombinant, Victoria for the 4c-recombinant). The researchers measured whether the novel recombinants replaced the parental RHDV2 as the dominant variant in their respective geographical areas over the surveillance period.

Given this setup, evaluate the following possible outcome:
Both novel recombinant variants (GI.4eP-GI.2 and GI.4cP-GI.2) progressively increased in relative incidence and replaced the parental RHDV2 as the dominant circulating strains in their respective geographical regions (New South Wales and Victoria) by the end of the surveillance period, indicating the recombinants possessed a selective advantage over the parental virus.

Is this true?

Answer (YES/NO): YES